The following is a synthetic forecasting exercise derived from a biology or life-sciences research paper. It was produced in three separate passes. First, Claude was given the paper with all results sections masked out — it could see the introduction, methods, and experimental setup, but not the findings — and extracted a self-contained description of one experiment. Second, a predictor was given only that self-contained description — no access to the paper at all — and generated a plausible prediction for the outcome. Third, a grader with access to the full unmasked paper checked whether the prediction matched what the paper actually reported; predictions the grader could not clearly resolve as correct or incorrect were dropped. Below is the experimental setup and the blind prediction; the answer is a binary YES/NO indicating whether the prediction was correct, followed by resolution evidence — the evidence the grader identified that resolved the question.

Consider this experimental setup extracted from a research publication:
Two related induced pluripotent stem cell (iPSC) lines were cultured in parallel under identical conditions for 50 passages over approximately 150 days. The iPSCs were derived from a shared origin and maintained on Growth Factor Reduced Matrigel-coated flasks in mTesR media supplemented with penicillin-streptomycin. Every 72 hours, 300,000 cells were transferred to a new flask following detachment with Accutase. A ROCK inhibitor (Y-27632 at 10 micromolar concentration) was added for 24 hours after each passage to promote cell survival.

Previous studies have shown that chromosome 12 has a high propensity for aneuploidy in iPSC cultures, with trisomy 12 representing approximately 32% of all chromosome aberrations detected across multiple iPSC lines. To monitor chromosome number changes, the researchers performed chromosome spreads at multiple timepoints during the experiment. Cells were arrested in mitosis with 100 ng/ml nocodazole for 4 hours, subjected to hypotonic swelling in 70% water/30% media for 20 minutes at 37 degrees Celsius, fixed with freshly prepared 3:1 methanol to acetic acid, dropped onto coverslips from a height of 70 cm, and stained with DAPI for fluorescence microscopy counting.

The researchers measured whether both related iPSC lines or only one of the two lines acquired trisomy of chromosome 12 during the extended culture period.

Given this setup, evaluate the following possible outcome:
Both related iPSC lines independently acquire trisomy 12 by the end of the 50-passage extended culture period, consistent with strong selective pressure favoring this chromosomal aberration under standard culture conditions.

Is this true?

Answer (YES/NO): NO